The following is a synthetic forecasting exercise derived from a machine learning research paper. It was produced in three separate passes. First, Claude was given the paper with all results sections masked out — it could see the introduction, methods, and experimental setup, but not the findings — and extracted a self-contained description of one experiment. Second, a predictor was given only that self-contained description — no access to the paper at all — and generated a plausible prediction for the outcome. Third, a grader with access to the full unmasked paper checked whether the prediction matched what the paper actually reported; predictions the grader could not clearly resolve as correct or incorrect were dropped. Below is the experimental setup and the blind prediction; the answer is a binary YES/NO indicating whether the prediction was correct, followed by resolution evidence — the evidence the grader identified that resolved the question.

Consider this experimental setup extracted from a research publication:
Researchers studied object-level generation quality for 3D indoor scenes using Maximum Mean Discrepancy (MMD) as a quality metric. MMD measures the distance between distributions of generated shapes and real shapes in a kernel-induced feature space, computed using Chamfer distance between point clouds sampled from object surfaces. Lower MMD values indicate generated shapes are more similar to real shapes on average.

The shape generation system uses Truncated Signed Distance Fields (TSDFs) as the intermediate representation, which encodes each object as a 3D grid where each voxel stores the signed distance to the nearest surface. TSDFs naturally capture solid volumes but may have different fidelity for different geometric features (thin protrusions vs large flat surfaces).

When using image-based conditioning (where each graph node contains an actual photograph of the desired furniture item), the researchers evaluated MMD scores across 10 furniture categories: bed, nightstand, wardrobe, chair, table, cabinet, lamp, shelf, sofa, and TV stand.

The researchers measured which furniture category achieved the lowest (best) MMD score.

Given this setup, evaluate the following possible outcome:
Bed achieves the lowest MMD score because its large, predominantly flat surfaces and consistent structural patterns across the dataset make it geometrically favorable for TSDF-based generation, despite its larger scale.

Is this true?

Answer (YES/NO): YES